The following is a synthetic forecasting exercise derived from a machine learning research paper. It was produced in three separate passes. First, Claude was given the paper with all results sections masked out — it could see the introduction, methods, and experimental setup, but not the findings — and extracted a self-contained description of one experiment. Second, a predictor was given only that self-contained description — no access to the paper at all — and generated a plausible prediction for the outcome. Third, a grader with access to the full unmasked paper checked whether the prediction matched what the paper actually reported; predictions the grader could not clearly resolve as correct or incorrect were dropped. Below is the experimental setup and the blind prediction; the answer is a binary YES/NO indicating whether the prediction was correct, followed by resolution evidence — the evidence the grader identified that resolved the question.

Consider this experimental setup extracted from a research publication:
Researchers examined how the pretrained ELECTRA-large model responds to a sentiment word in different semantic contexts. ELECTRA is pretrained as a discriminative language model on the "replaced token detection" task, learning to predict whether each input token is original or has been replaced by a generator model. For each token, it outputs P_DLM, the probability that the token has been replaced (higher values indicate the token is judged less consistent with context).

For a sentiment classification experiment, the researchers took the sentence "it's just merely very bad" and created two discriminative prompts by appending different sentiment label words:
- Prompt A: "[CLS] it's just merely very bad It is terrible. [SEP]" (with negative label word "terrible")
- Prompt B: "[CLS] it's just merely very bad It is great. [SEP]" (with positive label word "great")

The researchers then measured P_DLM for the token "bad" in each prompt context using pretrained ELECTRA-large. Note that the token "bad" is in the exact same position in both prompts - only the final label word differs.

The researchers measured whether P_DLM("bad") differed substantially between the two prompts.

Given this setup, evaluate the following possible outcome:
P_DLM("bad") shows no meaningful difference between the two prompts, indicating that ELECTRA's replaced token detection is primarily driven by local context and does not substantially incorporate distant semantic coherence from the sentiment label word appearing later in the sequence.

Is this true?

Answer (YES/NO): NO